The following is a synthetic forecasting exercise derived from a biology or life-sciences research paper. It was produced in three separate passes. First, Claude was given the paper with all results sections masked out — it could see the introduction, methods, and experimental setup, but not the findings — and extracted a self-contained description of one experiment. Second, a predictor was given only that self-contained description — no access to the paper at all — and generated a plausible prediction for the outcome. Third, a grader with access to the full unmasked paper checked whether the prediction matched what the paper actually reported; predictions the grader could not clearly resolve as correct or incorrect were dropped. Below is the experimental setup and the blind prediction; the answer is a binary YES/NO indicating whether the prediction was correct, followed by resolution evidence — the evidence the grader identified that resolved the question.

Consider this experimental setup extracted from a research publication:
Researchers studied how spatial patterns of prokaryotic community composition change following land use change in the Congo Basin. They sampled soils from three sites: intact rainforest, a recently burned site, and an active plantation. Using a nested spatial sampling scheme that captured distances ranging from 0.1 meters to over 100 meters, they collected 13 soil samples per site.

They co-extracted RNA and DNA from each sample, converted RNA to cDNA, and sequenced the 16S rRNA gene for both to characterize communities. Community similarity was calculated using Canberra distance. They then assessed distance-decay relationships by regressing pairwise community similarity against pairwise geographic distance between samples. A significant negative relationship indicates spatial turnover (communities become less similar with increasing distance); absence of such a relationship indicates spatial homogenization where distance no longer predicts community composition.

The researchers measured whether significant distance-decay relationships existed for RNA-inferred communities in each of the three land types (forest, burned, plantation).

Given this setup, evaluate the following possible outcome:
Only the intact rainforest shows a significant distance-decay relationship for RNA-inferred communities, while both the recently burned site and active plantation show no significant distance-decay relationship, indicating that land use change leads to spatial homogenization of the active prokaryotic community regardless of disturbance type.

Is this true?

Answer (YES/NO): YES